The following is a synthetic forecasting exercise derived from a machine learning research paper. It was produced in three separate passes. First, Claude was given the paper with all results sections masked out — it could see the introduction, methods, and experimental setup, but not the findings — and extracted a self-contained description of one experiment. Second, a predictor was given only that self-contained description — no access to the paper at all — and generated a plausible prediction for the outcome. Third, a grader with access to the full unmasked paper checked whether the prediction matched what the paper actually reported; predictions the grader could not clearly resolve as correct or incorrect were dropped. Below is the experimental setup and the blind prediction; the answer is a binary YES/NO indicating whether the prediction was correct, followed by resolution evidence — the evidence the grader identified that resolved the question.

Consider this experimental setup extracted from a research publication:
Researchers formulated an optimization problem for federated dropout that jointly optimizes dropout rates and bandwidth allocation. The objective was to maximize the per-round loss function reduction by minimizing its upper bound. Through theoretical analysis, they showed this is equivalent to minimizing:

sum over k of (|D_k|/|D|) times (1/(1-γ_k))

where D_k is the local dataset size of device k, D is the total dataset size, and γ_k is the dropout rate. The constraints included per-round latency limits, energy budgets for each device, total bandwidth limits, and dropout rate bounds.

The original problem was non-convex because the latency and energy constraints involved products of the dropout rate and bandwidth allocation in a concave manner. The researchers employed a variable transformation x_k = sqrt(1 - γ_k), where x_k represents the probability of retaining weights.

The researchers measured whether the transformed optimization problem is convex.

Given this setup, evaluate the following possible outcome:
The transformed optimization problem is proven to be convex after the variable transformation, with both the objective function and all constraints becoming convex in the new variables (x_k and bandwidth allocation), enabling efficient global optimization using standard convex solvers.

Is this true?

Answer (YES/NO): YES